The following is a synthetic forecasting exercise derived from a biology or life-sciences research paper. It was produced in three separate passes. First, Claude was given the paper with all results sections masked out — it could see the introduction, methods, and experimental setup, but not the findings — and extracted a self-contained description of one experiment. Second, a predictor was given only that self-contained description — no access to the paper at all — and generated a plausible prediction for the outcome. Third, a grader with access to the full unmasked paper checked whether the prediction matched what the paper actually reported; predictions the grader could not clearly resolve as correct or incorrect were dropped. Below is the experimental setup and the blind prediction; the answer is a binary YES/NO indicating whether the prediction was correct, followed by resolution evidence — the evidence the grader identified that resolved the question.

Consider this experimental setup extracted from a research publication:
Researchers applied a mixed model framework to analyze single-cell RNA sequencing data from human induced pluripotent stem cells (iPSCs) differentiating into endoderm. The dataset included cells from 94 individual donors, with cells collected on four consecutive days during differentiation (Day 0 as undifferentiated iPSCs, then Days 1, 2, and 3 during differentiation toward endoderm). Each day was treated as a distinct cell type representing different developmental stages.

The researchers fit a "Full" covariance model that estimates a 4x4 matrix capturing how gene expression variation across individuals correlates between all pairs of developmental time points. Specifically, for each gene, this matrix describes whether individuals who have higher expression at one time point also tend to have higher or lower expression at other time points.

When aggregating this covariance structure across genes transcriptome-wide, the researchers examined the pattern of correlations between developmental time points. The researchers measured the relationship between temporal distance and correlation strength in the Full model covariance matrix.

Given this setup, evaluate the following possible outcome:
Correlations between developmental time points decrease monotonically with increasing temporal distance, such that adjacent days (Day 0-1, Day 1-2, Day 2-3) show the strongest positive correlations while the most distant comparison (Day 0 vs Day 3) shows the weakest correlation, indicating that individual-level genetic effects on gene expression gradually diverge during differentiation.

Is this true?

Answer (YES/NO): NO